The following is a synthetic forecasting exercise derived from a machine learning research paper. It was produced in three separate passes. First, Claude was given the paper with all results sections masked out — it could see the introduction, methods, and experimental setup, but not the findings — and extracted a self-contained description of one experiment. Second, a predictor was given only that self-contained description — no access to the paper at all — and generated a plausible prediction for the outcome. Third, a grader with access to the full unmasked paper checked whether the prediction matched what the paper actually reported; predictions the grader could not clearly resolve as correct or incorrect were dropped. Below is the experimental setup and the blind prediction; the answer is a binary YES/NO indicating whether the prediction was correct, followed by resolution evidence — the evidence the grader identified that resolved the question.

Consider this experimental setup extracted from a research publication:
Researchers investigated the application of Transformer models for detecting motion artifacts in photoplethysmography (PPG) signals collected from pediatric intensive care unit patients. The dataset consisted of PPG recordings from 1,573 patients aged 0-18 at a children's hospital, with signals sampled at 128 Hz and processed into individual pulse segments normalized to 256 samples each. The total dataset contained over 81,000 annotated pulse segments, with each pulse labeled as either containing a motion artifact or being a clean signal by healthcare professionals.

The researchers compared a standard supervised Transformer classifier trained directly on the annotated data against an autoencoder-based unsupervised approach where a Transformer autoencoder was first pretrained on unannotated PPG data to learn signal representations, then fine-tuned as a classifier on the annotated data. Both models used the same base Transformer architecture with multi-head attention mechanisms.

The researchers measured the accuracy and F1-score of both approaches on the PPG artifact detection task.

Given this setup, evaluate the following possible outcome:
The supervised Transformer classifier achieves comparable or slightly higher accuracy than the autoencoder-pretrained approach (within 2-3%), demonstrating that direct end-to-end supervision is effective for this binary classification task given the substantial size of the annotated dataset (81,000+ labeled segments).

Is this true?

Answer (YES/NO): NO